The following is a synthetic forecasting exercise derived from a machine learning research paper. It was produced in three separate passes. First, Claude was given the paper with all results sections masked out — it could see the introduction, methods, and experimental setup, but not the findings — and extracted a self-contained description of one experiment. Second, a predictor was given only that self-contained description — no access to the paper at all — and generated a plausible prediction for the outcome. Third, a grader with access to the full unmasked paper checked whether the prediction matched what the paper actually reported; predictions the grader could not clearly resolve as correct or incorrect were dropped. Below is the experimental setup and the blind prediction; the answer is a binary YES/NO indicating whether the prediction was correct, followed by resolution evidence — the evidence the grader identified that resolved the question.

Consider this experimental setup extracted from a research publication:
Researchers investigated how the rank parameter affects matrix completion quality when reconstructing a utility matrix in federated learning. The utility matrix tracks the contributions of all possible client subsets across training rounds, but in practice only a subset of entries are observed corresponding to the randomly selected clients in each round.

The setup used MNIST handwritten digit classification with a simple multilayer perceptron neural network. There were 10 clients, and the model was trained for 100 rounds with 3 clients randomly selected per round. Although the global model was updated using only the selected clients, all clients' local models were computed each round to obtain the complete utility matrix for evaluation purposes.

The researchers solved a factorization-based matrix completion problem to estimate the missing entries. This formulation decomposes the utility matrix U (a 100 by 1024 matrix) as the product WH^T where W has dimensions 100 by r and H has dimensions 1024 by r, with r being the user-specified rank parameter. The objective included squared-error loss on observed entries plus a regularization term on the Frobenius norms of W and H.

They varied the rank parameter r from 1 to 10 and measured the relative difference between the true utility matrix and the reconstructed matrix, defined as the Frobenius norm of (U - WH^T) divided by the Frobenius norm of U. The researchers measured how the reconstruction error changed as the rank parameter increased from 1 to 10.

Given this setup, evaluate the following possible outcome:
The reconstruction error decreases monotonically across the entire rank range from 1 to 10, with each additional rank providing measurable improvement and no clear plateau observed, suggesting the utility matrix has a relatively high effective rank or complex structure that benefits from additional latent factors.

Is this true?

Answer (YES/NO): NO